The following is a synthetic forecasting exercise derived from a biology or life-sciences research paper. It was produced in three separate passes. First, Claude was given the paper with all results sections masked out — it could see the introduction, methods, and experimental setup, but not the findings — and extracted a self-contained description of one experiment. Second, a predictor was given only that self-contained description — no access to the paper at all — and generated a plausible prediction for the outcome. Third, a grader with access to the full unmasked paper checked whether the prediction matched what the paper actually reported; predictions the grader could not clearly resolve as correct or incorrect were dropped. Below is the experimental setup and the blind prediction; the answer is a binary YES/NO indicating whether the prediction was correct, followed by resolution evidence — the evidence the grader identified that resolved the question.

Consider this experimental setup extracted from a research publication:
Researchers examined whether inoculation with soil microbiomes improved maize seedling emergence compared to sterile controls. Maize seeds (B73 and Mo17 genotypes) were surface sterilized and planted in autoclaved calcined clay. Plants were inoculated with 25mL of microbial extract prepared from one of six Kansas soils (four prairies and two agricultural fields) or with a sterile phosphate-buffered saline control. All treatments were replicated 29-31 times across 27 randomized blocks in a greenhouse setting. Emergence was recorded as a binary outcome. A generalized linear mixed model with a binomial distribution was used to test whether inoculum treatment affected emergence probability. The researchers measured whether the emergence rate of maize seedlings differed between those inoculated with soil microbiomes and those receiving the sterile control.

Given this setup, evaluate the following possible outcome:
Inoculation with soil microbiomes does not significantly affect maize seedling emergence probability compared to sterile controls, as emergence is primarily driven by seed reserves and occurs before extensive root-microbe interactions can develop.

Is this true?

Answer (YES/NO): YES